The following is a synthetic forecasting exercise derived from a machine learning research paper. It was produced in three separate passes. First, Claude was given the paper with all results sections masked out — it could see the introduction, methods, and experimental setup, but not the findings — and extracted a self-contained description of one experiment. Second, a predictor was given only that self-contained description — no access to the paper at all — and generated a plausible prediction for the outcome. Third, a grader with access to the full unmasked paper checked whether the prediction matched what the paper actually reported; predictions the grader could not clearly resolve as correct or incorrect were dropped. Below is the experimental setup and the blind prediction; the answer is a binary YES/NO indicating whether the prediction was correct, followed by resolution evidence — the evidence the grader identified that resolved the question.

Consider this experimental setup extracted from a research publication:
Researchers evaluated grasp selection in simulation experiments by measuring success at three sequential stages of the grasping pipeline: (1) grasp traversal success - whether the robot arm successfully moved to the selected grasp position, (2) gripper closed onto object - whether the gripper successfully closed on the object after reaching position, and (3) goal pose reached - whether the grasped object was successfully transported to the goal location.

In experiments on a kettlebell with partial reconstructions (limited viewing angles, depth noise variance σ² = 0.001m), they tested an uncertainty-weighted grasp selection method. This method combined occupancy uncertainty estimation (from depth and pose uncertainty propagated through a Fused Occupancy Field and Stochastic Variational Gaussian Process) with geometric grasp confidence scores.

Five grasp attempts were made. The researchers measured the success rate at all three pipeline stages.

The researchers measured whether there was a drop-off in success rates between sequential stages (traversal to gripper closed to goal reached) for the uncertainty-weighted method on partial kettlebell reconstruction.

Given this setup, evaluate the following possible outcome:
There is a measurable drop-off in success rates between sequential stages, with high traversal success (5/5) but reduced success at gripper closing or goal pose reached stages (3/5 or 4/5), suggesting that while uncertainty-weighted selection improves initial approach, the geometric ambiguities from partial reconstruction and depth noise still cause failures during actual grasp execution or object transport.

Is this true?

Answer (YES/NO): NO